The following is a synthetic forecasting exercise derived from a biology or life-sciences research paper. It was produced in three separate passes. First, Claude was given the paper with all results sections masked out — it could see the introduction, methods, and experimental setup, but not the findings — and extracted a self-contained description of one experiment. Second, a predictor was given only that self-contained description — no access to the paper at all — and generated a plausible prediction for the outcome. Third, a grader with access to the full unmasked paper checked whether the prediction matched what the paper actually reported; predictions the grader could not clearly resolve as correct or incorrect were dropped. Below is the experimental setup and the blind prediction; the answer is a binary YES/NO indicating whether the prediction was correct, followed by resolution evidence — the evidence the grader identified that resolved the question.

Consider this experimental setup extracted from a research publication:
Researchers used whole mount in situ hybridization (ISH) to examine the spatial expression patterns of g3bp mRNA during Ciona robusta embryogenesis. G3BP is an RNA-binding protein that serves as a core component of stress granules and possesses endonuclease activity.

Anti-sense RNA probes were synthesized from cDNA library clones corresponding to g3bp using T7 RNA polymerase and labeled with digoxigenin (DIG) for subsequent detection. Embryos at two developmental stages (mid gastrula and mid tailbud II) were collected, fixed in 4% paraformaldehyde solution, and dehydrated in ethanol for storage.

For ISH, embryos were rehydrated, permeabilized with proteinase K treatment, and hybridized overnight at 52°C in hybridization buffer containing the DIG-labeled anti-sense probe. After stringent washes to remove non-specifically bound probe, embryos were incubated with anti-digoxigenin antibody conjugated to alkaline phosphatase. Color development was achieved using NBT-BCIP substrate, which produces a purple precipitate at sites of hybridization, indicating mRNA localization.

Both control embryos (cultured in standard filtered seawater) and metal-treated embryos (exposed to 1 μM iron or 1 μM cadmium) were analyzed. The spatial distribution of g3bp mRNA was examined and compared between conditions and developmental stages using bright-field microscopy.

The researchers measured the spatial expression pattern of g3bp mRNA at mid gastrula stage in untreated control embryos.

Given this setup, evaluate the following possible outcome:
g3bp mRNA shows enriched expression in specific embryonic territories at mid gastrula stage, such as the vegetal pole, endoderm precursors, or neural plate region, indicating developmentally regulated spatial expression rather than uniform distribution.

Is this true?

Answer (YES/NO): NO